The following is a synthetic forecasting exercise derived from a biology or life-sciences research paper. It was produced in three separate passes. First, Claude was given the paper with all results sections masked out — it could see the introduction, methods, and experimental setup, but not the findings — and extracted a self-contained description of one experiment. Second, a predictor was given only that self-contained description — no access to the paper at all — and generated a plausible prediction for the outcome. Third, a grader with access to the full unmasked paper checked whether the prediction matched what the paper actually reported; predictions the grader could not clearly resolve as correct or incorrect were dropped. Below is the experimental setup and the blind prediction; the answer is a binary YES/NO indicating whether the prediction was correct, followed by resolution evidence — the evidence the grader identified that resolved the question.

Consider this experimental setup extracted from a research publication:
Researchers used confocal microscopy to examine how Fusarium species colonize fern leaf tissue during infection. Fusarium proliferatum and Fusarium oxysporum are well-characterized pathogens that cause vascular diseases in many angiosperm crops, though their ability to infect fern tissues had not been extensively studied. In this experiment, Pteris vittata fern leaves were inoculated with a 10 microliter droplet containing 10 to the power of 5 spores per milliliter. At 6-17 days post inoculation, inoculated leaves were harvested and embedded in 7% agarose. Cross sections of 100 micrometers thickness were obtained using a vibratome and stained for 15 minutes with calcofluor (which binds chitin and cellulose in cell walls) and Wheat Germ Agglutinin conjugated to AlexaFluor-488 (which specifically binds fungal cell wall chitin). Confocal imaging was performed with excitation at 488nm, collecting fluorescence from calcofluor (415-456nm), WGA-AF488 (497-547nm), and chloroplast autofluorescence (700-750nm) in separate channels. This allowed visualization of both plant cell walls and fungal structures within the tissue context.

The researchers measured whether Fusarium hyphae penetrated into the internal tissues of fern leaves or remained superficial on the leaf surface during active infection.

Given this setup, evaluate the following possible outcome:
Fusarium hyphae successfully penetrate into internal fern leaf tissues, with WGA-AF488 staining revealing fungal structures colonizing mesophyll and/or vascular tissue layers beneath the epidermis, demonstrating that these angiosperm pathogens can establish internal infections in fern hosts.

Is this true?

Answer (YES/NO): YES